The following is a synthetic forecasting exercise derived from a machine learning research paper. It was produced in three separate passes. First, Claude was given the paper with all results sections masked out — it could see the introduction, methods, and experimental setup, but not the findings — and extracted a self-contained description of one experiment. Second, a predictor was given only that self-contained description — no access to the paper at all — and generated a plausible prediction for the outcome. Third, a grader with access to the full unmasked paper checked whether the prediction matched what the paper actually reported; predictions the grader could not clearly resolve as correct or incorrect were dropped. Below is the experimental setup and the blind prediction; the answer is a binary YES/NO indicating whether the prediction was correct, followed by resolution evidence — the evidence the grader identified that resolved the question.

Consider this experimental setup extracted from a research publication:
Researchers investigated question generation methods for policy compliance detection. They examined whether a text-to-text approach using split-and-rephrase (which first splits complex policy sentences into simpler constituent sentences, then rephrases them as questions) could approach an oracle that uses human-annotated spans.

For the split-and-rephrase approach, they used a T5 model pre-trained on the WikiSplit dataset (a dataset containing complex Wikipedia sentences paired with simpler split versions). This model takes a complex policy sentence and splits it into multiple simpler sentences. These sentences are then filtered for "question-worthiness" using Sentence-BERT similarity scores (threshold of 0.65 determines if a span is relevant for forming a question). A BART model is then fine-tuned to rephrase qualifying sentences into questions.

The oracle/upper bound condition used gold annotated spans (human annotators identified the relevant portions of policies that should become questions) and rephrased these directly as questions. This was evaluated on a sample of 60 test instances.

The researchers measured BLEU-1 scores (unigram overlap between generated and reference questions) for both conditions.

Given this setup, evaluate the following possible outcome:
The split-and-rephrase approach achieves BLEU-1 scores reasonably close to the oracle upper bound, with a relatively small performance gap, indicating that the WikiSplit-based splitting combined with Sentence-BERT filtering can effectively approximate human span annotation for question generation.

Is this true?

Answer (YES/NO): NO